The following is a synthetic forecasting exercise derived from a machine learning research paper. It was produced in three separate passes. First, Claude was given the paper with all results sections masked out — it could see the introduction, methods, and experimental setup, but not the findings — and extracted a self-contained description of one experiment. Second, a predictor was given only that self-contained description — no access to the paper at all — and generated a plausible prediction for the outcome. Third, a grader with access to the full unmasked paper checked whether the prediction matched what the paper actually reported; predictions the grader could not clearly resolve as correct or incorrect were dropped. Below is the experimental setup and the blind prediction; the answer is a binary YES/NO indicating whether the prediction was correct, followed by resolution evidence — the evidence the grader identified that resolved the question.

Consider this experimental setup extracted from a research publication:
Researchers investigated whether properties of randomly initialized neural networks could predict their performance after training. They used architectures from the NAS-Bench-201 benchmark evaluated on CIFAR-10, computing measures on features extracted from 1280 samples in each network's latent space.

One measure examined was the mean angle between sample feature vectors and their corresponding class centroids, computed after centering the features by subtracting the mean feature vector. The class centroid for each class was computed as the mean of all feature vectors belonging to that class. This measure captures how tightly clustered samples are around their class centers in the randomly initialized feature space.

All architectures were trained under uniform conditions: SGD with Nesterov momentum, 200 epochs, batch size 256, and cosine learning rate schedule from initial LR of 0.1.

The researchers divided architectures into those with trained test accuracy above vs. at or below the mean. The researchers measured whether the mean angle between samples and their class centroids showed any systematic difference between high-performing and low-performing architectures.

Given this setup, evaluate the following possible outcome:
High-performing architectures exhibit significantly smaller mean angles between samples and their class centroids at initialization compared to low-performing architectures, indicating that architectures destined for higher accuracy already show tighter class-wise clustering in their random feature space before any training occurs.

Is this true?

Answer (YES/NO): YES